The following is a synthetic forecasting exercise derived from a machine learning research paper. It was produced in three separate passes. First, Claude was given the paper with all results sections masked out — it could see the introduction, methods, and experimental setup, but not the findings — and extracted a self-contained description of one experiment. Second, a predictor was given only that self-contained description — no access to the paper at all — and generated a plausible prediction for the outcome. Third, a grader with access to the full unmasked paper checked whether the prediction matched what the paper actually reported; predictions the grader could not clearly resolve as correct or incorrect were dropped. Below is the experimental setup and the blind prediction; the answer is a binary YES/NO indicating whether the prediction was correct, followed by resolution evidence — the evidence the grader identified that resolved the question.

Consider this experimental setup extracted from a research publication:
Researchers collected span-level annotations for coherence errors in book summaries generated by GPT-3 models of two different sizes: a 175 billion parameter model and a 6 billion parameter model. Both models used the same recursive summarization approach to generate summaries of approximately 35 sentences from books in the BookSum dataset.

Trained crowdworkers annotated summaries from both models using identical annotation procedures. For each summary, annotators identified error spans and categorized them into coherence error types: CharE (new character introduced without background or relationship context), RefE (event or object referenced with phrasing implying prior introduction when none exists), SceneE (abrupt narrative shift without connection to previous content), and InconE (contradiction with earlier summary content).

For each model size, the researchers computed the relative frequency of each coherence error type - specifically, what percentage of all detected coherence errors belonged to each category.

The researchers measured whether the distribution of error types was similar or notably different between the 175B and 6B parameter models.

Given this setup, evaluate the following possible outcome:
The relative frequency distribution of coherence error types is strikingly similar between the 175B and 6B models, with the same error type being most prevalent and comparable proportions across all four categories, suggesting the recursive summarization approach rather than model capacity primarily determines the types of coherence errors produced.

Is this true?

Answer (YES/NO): NO